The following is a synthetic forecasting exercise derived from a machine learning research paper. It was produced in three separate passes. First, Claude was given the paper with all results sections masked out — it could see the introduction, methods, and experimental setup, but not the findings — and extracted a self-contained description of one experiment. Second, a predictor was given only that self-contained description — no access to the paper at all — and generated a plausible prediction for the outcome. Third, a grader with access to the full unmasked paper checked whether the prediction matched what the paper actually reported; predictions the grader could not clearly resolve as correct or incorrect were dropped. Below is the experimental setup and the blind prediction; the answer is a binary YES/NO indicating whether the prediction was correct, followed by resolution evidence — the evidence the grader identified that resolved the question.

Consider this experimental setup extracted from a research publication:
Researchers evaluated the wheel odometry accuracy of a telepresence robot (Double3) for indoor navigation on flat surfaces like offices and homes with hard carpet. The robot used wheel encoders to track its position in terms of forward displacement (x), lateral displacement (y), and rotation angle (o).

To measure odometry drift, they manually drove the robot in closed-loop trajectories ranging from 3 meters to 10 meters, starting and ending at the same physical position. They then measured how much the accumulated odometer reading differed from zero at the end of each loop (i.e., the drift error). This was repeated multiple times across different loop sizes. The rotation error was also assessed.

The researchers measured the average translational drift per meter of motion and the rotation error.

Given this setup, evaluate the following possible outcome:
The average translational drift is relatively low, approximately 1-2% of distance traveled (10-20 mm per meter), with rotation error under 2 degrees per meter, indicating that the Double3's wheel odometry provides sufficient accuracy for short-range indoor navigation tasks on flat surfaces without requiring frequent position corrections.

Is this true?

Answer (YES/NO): YES